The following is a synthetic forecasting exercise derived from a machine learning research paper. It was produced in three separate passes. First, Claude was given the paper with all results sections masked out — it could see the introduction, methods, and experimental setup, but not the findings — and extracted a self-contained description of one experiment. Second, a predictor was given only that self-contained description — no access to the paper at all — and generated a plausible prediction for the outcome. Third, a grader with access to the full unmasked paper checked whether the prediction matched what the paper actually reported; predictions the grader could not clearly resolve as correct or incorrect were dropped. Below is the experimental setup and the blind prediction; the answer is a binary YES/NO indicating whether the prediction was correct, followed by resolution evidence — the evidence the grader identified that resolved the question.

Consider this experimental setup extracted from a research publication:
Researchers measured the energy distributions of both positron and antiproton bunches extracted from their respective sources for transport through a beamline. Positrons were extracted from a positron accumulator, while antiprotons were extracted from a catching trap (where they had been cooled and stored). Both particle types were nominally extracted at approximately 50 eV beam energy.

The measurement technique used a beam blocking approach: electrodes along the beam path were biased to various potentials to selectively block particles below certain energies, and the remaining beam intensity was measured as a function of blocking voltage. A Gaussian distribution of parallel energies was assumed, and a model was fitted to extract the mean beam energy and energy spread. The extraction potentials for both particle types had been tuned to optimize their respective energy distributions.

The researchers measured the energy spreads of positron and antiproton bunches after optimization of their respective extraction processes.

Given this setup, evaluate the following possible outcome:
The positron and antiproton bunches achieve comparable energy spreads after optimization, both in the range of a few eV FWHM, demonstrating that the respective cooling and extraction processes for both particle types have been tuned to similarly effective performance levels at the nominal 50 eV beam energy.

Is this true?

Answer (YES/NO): NO